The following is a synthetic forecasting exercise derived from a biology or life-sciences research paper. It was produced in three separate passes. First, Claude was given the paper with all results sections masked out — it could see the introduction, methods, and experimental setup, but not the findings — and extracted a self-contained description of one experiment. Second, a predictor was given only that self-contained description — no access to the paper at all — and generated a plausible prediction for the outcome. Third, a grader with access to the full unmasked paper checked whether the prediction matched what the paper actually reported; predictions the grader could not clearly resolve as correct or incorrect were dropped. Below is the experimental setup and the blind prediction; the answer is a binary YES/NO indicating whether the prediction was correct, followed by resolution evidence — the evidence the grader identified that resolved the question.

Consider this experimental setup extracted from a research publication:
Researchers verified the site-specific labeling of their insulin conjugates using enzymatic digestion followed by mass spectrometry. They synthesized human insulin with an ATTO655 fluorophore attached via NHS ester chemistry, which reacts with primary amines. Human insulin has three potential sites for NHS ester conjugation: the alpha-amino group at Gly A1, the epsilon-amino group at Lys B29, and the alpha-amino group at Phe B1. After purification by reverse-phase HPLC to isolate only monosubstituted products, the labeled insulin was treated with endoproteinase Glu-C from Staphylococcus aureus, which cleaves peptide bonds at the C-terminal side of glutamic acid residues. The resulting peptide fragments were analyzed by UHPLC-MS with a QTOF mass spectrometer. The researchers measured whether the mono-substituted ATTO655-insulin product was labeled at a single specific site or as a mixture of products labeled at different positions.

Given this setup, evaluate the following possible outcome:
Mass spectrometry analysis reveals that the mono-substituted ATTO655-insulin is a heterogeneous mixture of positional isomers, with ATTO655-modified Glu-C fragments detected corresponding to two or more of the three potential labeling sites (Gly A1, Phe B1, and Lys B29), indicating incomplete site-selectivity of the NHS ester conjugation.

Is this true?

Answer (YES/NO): NO